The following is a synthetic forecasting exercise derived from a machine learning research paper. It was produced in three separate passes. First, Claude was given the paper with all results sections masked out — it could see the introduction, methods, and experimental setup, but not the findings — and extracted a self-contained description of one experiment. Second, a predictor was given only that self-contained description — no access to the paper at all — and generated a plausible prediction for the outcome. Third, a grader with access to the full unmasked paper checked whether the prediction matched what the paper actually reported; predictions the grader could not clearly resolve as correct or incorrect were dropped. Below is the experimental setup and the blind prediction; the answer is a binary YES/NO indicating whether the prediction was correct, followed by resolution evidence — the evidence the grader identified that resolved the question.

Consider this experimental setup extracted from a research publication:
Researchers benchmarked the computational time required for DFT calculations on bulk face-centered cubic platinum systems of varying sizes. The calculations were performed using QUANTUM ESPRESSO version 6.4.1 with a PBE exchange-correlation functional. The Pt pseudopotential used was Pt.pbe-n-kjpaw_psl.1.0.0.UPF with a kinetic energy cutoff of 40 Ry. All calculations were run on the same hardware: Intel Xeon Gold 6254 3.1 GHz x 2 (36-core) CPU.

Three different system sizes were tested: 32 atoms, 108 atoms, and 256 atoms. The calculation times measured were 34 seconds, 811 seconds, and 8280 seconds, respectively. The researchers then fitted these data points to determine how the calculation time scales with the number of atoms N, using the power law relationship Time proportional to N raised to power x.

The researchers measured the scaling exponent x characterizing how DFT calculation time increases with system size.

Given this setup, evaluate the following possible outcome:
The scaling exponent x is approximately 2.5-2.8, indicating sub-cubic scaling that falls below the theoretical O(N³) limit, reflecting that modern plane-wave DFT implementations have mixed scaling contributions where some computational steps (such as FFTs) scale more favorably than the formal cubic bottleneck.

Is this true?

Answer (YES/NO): YES